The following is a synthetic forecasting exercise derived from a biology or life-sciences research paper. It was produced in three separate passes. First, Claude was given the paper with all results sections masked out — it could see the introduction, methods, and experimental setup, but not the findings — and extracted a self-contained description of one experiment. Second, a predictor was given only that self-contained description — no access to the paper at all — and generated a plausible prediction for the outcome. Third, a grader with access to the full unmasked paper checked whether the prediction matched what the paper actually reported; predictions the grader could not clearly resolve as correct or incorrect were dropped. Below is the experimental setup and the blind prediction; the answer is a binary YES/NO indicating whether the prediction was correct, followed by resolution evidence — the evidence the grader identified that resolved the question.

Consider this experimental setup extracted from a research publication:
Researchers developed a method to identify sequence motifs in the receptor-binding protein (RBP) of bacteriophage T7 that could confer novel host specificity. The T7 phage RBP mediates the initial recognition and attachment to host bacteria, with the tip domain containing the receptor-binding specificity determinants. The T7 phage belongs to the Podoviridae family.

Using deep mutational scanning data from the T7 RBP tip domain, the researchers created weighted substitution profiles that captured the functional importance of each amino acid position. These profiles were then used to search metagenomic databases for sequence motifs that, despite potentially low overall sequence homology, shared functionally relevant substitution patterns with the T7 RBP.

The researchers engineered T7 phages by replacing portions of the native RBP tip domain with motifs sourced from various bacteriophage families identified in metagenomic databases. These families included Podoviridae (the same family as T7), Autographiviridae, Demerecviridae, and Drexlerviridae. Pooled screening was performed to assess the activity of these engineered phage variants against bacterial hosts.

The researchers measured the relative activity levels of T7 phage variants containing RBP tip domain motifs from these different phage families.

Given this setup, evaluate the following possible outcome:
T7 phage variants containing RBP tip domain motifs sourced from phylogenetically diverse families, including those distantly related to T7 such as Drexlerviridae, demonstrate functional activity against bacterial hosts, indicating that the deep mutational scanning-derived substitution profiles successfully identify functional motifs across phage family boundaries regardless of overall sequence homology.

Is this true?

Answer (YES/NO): YES